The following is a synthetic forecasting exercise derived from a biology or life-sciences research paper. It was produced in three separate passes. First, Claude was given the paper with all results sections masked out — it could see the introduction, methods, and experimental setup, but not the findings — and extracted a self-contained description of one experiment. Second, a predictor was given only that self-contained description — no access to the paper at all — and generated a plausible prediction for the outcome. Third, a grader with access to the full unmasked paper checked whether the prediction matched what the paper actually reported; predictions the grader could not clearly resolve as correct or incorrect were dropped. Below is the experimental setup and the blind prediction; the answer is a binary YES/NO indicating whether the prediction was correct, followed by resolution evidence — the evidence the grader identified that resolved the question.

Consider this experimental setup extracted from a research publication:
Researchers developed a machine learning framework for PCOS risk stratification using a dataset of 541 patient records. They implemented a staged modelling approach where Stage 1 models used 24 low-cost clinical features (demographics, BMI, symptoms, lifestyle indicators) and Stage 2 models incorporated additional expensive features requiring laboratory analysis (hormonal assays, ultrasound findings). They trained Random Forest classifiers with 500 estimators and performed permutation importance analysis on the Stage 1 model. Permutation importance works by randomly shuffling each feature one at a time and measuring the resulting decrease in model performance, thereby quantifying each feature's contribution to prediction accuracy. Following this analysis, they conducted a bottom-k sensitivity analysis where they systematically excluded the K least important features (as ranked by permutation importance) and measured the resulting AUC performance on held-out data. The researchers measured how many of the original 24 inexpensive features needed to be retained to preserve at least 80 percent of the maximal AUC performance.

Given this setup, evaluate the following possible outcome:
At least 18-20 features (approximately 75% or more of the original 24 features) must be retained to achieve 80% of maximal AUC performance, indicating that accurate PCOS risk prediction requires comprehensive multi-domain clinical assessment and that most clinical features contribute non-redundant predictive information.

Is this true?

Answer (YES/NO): NO